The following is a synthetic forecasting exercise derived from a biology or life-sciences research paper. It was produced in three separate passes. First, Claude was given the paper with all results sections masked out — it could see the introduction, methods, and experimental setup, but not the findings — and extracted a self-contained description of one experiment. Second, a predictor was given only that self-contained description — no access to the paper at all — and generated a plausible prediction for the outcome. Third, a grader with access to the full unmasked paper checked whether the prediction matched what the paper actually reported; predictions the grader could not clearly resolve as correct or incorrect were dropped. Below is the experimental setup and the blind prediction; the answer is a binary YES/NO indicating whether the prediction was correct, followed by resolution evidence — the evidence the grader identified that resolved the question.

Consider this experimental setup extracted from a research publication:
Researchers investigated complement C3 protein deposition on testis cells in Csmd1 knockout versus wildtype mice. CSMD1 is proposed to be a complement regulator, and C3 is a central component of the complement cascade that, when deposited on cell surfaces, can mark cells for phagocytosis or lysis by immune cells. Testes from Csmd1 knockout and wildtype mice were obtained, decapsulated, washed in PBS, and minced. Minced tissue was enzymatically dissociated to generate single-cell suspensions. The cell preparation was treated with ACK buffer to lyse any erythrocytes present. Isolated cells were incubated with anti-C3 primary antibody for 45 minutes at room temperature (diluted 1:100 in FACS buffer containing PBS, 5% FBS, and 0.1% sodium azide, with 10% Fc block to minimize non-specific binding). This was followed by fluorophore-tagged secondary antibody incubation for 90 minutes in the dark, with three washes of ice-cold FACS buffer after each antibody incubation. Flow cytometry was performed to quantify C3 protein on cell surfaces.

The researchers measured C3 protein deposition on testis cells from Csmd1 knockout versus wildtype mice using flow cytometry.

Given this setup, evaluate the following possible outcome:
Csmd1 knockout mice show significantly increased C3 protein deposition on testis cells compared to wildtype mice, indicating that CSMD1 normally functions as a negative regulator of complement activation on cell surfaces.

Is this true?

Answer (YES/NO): YES